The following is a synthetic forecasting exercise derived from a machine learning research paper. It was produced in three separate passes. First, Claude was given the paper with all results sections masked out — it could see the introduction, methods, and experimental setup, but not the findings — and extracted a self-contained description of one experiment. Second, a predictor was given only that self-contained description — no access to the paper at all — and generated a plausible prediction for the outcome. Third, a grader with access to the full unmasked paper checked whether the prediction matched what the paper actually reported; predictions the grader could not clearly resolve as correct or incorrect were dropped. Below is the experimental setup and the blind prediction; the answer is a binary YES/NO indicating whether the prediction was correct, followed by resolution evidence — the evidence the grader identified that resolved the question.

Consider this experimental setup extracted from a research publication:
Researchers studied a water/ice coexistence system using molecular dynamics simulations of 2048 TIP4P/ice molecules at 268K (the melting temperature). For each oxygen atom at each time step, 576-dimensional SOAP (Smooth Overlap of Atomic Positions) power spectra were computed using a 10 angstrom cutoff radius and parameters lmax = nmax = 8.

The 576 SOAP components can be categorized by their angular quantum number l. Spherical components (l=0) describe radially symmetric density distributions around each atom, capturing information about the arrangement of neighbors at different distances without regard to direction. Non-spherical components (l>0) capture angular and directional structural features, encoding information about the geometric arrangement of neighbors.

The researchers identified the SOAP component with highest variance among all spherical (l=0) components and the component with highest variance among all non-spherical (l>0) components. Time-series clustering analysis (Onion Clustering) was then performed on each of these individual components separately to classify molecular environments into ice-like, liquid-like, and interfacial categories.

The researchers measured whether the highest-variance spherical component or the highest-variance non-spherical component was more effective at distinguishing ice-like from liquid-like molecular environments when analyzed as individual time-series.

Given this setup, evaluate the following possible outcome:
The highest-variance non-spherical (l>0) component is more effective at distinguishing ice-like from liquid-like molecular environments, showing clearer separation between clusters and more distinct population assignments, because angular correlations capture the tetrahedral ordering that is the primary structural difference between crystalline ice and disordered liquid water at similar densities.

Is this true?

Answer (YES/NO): YES